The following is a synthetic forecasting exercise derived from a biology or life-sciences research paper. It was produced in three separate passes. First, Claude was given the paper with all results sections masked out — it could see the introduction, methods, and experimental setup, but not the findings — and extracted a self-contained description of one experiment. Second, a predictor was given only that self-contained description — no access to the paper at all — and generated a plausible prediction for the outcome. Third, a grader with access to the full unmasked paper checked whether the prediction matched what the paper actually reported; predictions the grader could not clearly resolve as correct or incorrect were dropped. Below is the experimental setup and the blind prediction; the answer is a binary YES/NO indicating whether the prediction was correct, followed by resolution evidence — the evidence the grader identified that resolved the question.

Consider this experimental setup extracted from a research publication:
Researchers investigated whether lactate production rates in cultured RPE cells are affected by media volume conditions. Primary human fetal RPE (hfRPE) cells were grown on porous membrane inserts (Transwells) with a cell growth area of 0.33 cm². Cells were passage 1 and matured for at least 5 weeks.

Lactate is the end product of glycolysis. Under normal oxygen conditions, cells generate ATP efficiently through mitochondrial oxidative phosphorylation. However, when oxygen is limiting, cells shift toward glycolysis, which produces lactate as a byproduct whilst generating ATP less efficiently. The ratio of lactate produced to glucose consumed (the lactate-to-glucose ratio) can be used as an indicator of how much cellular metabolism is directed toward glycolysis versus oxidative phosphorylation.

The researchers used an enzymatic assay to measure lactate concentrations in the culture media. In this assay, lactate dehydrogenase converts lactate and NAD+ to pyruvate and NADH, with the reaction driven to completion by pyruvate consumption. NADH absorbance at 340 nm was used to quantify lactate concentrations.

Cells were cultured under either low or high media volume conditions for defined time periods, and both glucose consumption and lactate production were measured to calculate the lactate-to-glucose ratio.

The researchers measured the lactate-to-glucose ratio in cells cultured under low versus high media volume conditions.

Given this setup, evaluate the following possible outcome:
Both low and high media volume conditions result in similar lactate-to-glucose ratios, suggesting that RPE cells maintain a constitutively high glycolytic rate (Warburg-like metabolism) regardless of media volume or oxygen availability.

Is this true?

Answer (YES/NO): NO